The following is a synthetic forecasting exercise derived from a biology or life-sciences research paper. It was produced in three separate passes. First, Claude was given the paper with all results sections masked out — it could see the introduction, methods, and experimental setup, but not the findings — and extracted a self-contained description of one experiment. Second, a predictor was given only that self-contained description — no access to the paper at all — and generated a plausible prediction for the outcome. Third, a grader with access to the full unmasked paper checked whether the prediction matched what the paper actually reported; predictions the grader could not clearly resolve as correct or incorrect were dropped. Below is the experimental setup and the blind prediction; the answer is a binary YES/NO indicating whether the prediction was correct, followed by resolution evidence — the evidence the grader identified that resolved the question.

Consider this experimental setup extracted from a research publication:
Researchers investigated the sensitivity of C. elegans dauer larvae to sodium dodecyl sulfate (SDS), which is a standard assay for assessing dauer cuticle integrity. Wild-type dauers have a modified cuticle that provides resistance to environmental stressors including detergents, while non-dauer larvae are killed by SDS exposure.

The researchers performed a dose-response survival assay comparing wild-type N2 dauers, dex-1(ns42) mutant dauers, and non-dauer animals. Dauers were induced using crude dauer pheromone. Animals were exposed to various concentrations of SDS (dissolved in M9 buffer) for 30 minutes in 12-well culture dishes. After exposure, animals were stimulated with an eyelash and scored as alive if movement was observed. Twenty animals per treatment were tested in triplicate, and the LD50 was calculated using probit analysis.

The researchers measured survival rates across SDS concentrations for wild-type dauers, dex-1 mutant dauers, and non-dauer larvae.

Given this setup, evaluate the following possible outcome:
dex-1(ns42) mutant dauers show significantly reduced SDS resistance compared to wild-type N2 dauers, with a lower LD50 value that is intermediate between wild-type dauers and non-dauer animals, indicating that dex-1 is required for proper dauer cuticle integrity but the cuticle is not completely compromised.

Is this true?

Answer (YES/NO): YES